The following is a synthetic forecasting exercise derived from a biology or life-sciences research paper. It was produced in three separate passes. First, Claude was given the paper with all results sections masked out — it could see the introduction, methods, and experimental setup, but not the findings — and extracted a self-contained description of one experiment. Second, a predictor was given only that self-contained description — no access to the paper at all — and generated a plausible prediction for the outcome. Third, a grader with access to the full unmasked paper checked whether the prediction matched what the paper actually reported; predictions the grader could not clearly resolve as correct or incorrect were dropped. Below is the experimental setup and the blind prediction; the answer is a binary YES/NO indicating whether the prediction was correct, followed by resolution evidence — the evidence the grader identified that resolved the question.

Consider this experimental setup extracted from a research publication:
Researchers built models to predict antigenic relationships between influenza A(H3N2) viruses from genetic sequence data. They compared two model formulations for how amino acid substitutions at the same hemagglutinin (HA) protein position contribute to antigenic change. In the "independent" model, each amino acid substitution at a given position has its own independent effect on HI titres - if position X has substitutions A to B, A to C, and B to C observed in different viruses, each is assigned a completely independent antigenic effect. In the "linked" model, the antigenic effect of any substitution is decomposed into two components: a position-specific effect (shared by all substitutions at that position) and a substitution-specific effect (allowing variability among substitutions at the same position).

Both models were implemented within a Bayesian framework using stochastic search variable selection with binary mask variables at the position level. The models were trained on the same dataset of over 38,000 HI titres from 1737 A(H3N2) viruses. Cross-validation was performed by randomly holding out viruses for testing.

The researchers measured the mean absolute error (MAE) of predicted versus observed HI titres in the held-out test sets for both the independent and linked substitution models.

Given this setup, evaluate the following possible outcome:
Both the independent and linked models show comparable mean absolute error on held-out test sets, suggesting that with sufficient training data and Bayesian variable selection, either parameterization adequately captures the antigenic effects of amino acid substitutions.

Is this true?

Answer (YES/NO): NO